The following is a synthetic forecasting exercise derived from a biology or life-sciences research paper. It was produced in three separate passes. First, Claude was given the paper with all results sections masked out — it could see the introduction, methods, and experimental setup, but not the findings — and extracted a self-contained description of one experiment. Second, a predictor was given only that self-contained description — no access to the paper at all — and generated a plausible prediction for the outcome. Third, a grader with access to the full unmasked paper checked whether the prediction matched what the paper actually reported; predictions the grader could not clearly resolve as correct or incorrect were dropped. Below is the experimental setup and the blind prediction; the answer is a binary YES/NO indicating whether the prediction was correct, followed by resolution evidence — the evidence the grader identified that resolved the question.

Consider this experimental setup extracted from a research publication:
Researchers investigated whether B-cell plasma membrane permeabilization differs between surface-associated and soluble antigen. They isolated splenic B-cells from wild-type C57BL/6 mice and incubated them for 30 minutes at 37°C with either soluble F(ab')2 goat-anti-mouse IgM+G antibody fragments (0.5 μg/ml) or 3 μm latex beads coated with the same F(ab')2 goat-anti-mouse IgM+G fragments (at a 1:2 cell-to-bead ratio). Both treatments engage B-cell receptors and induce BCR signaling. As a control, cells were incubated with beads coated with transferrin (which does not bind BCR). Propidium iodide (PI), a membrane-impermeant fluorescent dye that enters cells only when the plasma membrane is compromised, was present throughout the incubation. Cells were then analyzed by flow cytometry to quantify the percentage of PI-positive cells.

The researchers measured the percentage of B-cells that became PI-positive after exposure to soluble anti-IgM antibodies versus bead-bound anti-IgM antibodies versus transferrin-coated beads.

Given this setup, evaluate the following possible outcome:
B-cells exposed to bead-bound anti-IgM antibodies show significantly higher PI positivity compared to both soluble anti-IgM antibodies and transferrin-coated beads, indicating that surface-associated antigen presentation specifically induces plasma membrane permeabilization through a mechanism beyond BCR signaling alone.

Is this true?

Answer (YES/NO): YES